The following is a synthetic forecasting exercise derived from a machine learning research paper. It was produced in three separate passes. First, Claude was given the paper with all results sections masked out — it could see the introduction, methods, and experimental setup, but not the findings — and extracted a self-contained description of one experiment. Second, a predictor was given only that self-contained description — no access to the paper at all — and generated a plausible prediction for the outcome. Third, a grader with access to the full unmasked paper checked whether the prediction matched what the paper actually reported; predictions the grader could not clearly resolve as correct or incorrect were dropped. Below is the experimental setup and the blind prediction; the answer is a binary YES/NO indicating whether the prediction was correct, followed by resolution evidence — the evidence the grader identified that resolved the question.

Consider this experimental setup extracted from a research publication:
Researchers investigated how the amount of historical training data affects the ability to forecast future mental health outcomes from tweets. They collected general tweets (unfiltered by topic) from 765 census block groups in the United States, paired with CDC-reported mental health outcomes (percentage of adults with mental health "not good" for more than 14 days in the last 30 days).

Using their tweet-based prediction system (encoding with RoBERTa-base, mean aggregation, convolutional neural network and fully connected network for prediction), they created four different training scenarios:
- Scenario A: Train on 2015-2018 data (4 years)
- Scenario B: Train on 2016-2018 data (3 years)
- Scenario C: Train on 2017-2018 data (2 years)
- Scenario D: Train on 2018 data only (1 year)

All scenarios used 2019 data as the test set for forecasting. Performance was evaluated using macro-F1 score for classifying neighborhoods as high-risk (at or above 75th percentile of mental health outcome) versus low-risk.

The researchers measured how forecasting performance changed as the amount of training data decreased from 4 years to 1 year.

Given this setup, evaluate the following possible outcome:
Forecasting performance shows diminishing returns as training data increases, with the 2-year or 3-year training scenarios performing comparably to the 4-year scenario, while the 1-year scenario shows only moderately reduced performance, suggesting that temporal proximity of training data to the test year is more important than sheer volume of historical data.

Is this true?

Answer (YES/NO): NO